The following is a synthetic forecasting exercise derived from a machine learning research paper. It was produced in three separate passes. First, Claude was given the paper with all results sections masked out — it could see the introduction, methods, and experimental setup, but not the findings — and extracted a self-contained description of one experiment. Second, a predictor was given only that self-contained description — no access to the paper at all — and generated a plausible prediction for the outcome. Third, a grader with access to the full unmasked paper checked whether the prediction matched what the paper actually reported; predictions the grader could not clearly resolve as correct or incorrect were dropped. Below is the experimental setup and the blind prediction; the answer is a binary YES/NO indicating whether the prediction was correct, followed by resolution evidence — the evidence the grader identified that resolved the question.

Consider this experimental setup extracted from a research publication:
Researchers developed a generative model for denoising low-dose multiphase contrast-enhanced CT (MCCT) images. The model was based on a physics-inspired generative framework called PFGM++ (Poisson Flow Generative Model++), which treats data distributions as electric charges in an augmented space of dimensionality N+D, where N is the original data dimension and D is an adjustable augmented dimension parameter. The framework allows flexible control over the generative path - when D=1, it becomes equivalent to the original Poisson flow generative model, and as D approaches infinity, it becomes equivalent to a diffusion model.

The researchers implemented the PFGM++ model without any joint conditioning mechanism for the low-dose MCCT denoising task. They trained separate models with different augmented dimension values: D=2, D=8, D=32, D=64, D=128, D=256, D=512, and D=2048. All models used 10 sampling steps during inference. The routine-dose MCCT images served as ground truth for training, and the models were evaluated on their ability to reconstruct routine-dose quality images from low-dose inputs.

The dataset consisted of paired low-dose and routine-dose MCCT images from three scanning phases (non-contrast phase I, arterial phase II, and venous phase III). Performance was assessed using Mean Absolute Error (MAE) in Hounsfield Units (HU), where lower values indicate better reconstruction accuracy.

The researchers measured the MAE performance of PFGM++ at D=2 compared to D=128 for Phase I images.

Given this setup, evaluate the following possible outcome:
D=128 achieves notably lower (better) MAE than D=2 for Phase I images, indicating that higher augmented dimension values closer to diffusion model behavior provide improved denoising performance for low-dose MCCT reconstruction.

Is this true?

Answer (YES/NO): YES